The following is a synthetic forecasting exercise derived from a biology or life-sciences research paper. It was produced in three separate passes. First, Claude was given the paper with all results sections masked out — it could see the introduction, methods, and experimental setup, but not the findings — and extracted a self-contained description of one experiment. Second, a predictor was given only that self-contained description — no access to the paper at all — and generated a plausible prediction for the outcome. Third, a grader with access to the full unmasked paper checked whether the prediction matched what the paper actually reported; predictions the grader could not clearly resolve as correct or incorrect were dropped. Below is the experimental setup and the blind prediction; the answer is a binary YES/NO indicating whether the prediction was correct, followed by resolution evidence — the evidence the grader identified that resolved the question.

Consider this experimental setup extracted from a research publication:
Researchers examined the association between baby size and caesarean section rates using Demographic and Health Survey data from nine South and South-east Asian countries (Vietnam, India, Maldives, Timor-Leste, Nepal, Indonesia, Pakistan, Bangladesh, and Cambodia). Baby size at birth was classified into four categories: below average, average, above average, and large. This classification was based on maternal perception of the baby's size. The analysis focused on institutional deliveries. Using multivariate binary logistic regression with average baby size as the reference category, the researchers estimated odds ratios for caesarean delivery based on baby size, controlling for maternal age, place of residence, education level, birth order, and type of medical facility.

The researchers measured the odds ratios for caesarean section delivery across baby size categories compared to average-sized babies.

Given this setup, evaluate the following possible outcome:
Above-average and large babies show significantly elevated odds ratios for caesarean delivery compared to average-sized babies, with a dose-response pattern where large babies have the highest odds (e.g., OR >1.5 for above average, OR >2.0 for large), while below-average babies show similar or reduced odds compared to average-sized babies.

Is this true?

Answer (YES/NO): NO